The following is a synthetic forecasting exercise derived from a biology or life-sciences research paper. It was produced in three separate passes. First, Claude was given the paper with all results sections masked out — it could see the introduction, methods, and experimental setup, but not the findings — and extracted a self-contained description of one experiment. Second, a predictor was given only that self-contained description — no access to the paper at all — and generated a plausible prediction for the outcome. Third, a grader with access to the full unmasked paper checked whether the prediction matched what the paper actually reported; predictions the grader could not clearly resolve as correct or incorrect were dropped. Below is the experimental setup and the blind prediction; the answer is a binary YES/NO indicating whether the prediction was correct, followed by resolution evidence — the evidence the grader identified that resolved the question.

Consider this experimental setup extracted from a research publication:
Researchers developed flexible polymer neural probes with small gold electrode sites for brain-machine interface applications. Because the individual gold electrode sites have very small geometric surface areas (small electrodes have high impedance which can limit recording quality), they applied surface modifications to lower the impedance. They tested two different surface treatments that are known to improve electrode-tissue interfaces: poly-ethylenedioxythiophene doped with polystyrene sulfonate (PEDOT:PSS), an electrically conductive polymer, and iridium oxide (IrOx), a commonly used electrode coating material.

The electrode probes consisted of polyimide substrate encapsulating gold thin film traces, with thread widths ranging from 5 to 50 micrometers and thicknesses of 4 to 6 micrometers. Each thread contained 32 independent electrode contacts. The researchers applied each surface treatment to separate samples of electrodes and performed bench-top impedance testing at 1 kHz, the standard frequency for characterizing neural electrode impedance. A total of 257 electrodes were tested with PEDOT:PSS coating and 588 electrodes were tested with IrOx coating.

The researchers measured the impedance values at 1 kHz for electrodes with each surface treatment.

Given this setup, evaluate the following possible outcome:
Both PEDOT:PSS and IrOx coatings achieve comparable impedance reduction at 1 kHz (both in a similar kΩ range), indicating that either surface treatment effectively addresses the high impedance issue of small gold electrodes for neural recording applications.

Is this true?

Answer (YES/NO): NO